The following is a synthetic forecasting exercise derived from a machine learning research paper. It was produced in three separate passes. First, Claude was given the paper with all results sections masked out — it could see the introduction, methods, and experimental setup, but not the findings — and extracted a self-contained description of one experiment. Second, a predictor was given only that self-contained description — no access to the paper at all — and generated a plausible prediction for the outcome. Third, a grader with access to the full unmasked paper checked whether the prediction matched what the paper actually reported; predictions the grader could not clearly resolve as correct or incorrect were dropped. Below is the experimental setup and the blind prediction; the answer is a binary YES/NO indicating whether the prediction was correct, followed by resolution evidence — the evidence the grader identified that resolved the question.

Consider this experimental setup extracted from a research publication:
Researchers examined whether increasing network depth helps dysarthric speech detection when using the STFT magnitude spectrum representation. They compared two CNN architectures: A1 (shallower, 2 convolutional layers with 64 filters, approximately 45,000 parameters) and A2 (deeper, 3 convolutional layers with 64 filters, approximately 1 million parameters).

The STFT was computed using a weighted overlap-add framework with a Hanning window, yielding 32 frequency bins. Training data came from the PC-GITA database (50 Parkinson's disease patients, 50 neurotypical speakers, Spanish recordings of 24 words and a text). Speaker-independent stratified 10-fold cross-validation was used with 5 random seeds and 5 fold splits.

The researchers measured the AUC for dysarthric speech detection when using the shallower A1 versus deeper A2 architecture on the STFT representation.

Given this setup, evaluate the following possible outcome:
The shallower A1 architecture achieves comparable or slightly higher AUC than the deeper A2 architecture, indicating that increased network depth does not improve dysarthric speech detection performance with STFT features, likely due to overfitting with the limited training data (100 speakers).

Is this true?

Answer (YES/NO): NO